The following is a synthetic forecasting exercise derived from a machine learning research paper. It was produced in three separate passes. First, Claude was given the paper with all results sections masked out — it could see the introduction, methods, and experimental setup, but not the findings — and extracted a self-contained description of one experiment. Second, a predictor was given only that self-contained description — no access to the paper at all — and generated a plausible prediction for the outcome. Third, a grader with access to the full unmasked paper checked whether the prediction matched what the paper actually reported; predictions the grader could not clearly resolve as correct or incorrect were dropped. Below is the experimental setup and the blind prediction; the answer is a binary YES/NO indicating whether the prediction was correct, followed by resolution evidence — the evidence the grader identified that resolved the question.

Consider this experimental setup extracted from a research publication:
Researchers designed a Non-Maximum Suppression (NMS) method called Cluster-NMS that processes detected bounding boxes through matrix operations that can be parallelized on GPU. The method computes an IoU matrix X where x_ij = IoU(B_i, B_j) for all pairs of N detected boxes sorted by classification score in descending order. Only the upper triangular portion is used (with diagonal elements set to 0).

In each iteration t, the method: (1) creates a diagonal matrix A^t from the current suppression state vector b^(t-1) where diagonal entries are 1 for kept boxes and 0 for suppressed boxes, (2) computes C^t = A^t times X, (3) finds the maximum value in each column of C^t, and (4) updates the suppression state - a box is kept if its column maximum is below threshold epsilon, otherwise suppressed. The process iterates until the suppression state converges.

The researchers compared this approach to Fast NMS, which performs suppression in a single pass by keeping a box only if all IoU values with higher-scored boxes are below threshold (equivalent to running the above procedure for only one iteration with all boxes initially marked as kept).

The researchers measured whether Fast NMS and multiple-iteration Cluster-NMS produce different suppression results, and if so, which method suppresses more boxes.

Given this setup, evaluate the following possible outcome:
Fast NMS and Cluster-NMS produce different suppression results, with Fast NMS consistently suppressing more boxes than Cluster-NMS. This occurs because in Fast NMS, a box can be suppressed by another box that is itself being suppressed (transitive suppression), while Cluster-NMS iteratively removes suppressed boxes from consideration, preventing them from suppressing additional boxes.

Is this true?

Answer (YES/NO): YES